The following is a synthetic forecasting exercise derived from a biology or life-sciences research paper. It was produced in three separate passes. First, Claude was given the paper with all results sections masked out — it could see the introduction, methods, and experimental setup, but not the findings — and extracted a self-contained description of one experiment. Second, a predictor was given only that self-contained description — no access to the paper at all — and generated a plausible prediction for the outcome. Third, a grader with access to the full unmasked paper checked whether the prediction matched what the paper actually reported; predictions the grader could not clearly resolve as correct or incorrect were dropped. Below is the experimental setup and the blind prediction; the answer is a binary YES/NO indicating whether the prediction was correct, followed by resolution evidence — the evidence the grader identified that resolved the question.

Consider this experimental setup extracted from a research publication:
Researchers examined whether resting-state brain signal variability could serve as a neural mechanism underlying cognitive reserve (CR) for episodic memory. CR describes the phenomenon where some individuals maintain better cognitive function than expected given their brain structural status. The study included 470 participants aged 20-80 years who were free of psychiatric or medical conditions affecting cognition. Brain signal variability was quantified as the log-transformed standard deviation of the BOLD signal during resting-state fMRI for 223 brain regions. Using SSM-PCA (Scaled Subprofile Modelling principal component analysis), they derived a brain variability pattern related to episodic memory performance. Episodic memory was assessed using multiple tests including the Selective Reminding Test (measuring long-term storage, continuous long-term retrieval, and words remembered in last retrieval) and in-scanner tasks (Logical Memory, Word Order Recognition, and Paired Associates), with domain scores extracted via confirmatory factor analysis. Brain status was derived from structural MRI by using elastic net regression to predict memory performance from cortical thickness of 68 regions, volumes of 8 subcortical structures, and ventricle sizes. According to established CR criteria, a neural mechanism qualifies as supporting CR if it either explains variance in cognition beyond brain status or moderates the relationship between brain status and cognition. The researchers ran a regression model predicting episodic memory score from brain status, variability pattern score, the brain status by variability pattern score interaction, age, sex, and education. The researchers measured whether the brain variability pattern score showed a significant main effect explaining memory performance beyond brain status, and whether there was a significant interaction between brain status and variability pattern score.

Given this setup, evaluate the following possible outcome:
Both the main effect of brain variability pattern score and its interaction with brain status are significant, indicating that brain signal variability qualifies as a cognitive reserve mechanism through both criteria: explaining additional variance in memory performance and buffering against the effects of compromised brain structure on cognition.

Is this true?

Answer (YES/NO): NO